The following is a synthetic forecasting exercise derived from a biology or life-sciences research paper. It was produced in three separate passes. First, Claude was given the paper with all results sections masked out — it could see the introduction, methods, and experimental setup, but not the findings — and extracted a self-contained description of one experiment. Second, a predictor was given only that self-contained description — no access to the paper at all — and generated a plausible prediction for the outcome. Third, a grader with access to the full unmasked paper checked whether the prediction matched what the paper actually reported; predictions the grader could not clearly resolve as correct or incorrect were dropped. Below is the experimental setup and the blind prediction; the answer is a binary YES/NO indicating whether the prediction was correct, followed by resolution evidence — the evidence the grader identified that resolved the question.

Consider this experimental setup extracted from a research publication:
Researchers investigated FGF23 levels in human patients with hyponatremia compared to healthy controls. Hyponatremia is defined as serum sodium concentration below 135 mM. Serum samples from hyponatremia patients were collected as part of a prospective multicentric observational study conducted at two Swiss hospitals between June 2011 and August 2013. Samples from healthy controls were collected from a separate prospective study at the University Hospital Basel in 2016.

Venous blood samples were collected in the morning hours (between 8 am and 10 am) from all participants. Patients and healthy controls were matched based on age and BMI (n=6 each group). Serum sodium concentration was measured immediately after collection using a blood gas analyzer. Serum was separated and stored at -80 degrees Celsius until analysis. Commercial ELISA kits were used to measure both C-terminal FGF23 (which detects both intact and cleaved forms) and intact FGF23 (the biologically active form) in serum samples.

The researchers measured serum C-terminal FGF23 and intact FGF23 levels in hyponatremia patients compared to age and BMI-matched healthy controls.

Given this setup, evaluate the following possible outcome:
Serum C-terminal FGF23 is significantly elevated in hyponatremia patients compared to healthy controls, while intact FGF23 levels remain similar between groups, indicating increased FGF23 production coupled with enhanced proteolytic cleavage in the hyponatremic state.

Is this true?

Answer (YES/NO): YES